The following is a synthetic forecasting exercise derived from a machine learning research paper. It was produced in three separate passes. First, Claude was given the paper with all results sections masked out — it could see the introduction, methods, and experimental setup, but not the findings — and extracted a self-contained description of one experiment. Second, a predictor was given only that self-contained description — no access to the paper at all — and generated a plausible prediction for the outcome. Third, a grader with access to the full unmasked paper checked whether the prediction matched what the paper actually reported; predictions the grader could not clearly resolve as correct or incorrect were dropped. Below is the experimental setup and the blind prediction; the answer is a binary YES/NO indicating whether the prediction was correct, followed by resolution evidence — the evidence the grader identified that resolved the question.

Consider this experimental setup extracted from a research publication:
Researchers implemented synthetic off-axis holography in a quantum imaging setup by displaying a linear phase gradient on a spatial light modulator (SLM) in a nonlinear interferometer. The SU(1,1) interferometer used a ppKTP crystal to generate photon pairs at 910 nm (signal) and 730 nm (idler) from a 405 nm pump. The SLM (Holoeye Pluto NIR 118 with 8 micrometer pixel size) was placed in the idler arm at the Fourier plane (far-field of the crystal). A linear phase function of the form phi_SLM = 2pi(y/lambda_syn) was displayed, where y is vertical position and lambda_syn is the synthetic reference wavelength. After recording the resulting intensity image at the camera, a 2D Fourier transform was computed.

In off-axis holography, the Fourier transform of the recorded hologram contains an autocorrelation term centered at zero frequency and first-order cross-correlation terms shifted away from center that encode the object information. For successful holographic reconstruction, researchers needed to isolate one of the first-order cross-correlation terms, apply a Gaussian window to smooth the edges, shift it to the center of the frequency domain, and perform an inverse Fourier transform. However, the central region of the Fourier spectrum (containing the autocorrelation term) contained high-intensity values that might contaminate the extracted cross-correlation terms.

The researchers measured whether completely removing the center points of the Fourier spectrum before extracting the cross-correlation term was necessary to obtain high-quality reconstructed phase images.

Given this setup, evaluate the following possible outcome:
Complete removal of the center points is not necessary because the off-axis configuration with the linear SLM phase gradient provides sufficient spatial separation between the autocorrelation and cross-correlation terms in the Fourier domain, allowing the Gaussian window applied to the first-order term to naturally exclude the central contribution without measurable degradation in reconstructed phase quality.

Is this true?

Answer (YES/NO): NO